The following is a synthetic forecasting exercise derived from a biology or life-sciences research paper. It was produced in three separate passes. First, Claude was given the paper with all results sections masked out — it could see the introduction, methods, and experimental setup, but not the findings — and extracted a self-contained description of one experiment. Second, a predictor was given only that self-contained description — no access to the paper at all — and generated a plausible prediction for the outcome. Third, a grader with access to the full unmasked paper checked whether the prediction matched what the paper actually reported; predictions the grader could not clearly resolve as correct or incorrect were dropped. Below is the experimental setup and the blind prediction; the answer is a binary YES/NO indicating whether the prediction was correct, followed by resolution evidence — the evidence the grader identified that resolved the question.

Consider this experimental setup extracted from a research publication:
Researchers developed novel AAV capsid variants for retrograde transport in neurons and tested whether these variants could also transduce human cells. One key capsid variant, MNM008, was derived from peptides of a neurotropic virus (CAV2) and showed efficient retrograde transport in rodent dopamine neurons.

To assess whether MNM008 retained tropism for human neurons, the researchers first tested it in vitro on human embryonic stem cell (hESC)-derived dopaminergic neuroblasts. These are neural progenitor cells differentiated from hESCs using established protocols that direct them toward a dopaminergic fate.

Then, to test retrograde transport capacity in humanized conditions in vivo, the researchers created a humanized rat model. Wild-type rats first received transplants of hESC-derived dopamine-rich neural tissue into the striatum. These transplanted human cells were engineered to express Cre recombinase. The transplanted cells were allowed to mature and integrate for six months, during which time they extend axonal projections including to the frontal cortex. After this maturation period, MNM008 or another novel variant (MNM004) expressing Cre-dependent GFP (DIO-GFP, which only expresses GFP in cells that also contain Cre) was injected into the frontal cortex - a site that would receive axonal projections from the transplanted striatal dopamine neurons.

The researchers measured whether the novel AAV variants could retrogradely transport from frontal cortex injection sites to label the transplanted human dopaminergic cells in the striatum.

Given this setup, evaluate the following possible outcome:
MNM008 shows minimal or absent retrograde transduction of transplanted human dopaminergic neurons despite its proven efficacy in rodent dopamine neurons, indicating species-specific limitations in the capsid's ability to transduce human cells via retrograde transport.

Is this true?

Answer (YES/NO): NO